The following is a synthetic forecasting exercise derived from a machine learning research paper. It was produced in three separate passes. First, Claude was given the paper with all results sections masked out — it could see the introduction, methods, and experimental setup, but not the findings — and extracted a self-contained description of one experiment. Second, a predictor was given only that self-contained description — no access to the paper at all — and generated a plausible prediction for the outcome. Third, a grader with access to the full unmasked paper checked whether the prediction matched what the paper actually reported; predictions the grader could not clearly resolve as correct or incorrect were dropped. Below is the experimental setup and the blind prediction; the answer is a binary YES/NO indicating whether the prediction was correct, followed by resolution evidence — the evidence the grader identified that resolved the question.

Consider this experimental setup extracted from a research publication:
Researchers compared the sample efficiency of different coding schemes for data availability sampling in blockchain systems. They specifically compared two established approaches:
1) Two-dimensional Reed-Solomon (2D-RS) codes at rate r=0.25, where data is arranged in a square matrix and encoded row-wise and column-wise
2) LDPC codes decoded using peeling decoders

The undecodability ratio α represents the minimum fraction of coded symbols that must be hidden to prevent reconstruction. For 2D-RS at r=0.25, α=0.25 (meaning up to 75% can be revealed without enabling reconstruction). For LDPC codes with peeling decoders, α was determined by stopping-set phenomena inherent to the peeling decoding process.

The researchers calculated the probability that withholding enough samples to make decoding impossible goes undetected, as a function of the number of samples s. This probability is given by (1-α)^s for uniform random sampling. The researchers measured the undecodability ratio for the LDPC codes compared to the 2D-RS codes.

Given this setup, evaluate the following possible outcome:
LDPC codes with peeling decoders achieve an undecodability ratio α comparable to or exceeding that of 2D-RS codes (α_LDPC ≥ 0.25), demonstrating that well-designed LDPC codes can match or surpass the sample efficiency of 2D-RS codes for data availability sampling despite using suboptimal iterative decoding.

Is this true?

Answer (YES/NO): NO